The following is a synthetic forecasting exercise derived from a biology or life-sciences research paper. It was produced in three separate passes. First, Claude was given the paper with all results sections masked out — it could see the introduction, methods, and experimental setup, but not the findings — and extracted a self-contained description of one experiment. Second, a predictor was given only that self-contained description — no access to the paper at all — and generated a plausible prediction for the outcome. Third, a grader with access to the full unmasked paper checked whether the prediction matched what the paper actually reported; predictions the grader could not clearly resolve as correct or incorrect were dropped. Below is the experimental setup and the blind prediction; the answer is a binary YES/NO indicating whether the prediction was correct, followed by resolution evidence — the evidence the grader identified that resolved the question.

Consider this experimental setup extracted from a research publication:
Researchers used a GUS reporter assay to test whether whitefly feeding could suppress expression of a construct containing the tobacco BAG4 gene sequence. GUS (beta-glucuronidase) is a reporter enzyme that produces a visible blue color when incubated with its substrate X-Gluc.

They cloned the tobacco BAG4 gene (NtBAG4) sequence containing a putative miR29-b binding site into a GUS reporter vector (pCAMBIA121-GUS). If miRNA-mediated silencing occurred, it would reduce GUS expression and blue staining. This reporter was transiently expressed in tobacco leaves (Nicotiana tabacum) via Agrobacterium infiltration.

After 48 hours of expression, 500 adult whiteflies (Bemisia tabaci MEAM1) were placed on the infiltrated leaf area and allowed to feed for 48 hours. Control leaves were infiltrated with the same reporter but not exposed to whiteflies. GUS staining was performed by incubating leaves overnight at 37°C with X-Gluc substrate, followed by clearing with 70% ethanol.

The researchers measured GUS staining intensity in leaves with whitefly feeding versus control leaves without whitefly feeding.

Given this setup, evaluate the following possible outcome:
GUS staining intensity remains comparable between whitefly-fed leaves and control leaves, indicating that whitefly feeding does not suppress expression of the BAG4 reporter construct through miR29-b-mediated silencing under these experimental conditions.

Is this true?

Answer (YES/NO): NO